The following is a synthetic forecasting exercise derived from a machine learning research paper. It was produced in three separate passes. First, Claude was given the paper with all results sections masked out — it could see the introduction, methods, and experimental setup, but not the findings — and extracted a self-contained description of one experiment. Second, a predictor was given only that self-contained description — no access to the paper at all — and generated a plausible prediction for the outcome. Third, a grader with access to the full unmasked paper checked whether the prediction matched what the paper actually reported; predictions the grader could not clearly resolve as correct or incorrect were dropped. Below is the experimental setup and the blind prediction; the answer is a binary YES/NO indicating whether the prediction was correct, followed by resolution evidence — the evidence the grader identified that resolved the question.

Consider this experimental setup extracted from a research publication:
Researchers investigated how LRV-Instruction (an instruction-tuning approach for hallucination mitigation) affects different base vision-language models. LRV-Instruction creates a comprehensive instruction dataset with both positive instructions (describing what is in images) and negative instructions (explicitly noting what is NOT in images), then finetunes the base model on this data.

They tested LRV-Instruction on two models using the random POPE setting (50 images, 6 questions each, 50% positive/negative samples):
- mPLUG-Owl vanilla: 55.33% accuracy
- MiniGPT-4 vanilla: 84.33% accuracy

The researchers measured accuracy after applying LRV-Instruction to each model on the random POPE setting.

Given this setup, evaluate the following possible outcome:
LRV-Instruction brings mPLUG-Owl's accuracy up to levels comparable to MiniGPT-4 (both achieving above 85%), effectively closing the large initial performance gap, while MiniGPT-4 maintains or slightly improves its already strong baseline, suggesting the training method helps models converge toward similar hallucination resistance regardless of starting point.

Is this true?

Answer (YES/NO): NO